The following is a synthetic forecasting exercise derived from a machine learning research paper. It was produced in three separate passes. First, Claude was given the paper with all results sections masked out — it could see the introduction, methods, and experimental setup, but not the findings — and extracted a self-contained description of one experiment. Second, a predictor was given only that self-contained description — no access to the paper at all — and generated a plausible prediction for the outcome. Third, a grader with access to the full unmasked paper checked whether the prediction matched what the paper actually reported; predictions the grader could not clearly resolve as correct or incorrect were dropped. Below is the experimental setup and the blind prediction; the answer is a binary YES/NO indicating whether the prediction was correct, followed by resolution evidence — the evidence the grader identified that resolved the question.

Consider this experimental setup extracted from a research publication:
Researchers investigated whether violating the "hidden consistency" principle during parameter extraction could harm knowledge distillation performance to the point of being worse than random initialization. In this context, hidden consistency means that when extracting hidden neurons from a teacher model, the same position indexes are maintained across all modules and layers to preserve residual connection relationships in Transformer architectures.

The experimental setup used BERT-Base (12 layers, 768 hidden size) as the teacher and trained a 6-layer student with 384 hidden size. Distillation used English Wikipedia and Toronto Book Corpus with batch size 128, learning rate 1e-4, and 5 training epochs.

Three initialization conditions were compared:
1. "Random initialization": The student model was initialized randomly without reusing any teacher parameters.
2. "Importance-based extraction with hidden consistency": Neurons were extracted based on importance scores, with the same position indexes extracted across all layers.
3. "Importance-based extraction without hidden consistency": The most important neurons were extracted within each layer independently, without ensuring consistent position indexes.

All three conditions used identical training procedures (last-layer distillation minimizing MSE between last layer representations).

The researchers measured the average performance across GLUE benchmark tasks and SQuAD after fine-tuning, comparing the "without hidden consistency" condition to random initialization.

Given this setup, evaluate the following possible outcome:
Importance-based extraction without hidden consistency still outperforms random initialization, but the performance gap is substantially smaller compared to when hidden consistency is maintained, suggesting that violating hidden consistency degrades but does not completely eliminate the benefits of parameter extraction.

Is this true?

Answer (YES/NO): NO